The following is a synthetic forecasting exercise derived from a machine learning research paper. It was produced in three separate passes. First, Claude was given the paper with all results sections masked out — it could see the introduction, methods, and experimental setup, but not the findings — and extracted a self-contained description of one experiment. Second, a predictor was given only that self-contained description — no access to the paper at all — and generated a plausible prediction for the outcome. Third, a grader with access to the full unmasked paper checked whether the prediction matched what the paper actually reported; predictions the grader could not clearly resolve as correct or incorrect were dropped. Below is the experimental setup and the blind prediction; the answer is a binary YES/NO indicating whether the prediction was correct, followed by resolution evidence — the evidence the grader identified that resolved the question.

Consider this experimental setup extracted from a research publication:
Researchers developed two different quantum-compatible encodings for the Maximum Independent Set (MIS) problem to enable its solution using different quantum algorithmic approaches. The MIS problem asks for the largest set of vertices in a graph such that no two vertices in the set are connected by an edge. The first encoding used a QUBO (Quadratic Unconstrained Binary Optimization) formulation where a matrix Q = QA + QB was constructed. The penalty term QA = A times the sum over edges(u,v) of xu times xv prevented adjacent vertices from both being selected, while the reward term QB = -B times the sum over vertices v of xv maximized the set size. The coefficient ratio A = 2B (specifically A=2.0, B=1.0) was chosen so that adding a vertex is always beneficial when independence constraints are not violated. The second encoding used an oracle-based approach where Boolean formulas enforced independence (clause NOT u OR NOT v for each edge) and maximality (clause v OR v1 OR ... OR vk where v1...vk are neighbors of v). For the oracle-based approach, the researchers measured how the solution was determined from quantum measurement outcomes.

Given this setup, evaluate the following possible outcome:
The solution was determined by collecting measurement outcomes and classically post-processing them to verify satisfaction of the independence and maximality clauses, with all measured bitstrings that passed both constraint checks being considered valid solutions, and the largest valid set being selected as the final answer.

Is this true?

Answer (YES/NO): NO